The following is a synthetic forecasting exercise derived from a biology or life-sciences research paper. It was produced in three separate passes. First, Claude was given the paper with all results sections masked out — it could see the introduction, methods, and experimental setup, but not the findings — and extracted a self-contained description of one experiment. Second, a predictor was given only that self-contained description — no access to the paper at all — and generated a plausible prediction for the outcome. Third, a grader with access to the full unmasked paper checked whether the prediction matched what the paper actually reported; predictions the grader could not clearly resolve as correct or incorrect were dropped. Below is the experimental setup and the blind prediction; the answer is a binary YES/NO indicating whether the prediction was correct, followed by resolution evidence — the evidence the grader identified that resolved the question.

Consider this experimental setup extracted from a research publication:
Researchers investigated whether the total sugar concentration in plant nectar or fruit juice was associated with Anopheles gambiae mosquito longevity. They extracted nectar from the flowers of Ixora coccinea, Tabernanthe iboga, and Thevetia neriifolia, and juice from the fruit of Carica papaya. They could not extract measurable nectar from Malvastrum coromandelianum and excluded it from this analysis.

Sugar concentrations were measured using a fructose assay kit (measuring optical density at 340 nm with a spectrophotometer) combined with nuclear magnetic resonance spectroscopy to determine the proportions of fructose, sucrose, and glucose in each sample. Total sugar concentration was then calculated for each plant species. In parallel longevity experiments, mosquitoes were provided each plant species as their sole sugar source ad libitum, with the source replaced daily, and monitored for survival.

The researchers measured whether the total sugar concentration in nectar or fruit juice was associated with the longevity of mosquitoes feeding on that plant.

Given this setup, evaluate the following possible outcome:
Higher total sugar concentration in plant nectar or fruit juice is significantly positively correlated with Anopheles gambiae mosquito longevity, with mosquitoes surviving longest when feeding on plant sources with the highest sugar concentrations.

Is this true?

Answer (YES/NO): NO